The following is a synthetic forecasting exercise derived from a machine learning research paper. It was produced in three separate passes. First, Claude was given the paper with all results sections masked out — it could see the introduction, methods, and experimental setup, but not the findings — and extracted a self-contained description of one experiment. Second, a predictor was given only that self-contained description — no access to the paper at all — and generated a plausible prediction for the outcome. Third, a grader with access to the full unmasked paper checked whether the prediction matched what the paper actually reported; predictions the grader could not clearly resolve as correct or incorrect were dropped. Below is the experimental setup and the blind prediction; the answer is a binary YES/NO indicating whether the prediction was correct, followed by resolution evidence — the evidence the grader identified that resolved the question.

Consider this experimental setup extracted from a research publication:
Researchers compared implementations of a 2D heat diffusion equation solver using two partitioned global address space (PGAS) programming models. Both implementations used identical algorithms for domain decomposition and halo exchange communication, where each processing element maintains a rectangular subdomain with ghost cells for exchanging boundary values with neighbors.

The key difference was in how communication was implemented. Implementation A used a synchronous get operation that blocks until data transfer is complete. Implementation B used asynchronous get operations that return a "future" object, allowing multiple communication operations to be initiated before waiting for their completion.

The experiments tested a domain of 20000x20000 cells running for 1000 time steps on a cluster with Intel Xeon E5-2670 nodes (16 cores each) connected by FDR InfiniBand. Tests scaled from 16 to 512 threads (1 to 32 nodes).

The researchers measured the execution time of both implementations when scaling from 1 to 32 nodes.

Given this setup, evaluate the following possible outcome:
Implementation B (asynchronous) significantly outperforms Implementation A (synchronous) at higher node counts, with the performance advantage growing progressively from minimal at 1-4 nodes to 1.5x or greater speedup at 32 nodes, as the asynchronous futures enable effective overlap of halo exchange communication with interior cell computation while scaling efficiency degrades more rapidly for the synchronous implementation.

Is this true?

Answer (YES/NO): NO